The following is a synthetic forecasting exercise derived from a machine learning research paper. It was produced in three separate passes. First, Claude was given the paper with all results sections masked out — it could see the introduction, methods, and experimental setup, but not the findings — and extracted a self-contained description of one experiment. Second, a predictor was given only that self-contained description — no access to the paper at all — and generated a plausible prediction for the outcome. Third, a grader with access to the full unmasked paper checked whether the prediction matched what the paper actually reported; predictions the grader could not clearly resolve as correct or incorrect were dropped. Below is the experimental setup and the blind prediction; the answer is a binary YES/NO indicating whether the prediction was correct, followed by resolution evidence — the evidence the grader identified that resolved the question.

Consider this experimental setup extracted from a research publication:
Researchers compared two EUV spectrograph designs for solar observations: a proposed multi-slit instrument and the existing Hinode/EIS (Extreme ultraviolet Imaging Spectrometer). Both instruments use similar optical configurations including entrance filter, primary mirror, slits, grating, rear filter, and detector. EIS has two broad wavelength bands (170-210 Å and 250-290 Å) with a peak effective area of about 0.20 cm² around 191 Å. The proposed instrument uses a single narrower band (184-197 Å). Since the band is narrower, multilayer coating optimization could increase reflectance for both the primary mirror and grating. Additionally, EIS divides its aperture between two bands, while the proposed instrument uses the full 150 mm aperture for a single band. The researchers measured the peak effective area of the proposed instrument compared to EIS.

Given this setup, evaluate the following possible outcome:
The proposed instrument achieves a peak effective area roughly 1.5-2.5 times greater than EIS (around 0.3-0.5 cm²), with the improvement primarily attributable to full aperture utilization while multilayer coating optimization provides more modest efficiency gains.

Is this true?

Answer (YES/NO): NO